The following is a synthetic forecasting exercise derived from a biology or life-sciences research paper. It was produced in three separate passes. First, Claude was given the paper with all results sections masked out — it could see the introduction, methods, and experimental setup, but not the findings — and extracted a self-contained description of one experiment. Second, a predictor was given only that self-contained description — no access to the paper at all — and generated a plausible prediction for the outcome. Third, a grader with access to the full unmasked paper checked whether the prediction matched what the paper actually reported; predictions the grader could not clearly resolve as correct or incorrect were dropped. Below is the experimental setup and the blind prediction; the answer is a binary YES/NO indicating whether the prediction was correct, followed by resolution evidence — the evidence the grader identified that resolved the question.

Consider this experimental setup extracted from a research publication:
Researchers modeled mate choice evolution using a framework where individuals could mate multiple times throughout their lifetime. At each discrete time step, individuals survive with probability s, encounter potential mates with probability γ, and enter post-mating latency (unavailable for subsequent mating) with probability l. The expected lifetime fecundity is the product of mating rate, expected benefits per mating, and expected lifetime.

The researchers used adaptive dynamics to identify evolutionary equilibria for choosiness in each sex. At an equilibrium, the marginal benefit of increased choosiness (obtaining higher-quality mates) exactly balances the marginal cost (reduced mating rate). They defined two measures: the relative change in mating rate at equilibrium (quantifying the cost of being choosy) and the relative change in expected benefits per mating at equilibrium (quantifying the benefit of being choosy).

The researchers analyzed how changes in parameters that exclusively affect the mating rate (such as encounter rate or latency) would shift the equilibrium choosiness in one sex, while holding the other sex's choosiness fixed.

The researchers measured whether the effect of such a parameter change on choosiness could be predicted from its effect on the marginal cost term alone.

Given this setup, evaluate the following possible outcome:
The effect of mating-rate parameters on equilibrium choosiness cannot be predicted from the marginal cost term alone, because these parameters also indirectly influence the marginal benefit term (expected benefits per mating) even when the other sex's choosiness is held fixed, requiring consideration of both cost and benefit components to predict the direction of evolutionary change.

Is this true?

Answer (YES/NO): NO